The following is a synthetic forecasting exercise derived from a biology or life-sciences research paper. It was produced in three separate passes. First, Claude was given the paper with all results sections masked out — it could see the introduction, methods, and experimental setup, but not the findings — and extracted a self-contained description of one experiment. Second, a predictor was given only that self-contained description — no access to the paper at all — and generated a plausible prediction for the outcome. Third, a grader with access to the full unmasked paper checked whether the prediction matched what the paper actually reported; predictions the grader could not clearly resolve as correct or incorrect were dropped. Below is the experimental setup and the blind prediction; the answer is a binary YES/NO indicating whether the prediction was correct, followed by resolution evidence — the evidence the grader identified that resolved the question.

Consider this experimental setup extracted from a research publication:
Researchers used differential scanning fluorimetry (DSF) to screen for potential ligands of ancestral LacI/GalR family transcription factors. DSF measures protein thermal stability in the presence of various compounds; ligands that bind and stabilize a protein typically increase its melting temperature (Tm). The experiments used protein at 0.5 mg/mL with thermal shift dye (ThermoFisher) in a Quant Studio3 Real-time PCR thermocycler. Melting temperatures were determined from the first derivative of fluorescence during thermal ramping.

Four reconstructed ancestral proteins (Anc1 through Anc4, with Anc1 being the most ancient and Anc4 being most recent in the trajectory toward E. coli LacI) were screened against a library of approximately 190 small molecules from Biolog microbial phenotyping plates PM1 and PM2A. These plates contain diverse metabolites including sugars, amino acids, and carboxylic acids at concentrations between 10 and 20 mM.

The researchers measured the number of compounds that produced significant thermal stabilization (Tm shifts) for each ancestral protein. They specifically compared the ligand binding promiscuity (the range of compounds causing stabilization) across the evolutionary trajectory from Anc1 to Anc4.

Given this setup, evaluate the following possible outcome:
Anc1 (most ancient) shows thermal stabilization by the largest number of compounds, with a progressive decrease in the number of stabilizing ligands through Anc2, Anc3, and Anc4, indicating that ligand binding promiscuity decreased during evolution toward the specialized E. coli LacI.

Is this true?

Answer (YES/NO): NO